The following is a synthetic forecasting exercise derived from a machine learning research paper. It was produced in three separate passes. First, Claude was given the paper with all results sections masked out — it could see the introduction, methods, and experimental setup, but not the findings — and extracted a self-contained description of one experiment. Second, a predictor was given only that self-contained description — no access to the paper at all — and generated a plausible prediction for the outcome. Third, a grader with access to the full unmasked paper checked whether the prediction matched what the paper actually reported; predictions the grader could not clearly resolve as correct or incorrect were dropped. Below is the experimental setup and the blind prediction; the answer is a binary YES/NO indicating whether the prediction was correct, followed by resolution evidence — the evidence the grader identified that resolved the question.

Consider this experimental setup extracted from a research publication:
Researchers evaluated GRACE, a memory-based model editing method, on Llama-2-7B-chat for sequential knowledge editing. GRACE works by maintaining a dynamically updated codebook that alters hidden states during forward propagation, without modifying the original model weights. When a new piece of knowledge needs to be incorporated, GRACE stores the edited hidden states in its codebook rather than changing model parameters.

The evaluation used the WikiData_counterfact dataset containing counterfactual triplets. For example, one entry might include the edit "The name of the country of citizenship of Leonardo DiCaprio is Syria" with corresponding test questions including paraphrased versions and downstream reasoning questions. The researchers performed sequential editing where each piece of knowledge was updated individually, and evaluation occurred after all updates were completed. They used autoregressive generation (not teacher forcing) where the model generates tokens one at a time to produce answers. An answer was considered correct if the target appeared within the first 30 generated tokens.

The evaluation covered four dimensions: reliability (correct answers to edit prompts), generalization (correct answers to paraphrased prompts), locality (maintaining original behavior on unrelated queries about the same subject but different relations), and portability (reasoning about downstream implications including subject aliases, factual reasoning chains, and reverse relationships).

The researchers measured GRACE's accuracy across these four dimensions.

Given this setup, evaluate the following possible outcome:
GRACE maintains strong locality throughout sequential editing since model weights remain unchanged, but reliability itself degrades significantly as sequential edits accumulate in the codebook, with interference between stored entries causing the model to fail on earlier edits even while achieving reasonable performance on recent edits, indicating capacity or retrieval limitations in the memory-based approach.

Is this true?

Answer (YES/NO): NO